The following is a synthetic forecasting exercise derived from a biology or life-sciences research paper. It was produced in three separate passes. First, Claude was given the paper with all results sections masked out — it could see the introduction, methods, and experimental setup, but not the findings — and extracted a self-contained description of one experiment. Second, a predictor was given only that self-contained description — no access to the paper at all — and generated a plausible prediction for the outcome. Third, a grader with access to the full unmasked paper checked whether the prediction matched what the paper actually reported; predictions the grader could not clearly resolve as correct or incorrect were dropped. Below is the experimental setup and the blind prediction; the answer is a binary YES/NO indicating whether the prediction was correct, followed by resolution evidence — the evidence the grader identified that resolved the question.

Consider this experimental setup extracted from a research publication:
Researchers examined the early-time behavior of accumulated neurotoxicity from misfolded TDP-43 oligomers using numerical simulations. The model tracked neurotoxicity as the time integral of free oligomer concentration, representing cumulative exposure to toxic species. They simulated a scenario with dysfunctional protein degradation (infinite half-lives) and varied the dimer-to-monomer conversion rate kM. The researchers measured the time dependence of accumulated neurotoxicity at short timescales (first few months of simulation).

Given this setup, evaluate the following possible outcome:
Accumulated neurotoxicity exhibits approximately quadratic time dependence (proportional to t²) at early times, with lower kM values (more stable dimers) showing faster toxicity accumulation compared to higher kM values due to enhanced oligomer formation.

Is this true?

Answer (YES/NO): NO